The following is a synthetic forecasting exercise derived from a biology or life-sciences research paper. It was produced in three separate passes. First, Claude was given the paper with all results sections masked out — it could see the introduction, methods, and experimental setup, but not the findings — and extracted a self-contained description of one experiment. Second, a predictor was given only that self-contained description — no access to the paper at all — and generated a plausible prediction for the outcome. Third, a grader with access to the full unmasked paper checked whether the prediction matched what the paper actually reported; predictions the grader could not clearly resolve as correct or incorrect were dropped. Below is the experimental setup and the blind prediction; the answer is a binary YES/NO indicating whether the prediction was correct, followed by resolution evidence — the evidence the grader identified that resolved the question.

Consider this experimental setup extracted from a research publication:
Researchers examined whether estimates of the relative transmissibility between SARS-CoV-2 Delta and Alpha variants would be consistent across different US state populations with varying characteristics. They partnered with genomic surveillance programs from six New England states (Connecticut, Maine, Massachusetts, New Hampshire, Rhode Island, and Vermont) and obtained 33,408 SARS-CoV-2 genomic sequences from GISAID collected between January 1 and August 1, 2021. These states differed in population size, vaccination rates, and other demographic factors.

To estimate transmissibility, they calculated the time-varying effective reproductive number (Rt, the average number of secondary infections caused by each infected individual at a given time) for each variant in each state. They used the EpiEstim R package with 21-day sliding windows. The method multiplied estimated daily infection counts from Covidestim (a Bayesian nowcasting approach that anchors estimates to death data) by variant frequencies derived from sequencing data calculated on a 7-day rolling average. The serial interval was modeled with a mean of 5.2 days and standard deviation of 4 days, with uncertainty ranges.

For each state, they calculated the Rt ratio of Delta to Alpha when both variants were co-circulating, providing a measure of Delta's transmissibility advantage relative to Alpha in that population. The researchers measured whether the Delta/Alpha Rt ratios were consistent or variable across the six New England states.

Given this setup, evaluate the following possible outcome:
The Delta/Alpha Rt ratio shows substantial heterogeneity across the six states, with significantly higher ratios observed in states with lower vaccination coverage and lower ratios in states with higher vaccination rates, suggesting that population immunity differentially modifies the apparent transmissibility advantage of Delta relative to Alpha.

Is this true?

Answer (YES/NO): NO